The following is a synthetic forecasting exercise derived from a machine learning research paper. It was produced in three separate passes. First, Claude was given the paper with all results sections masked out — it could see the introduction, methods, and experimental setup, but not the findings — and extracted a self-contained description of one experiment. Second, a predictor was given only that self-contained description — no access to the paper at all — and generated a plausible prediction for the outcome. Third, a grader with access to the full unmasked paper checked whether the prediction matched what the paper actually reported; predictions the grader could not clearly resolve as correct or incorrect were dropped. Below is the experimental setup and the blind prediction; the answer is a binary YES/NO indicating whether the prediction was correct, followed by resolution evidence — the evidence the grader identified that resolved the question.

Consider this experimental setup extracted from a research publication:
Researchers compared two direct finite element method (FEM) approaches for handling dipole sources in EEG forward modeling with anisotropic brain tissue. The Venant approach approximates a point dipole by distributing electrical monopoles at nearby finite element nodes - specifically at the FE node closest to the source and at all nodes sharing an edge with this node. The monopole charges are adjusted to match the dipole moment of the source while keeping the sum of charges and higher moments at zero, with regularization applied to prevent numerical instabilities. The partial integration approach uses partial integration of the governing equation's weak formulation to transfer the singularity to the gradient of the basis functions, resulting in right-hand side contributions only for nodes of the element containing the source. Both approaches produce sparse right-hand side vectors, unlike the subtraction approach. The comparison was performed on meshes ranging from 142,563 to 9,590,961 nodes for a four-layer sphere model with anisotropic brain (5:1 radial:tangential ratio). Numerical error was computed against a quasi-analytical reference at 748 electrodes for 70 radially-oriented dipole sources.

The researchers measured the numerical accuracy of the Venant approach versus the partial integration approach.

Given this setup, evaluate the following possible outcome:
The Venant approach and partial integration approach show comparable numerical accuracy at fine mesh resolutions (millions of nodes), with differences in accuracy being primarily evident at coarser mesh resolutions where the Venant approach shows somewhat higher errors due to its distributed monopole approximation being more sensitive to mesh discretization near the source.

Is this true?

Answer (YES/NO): NO